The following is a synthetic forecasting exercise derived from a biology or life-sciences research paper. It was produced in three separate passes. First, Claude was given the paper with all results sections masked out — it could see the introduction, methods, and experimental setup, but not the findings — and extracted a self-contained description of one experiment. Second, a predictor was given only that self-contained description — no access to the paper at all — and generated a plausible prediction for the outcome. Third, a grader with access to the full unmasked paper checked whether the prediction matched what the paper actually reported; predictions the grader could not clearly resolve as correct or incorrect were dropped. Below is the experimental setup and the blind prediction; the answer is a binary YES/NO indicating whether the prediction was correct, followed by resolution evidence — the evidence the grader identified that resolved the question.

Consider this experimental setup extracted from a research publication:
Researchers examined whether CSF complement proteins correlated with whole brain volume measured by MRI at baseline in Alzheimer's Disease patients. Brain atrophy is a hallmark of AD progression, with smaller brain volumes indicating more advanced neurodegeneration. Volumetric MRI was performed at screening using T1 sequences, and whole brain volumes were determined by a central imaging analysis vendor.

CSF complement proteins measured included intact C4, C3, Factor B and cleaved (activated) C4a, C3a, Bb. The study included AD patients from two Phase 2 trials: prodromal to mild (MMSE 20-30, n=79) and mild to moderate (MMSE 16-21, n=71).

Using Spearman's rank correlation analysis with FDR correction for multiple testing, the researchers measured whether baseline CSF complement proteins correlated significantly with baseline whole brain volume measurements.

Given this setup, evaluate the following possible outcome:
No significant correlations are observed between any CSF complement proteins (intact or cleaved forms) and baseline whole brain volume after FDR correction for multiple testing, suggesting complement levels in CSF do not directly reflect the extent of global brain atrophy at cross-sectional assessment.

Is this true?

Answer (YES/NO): YES